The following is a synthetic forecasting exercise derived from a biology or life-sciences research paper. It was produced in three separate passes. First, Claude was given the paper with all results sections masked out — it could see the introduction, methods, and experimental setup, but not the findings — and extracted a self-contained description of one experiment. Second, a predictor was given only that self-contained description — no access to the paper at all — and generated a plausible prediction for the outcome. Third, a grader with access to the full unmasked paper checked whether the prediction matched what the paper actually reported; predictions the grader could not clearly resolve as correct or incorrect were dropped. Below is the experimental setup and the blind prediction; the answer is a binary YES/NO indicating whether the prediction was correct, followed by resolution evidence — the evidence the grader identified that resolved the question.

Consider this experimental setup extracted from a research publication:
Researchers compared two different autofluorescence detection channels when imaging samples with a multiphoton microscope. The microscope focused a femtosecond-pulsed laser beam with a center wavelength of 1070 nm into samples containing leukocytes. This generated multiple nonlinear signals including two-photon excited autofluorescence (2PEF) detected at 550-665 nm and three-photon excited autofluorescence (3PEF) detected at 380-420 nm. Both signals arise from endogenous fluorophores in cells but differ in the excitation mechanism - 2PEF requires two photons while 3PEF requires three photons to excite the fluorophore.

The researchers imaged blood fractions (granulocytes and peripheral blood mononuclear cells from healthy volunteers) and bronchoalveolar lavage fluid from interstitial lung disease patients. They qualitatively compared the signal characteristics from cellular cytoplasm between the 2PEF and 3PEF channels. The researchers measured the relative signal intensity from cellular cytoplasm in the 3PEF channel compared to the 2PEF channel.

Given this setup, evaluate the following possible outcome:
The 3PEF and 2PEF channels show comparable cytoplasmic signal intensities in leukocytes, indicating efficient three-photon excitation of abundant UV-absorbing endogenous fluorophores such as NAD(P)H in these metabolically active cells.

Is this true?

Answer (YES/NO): NO